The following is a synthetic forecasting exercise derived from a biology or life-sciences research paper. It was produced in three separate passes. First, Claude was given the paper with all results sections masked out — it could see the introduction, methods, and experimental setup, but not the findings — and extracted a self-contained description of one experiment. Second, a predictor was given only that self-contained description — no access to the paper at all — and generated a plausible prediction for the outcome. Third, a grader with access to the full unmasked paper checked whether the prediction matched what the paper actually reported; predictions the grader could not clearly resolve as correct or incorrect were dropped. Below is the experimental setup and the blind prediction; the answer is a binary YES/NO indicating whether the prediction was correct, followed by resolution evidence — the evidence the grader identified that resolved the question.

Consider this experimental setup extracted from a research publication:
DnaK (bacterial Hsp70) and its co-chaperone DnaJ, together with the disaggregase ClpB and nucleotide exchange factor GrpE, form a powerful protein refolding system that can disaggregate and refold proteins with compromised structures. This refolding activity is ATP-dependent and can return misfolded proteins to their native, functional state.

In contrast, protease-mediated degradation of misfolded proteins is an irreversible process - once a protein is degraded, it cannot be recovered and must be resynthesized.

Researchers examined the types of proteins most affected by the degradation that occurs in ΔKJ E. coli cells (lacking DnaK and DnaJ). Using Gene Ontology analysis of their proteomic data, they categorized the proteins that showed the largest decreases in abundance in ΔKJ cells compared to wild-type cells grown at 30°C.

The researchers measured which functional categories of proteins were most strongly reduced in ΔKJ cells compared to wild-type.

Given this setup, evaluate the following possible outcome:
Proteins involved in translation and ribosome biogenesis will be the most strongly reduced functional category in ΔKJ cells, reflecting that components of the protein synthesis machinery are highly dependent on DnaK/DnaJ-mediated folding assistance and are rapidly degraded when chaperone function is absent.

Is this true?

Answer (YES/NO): NO